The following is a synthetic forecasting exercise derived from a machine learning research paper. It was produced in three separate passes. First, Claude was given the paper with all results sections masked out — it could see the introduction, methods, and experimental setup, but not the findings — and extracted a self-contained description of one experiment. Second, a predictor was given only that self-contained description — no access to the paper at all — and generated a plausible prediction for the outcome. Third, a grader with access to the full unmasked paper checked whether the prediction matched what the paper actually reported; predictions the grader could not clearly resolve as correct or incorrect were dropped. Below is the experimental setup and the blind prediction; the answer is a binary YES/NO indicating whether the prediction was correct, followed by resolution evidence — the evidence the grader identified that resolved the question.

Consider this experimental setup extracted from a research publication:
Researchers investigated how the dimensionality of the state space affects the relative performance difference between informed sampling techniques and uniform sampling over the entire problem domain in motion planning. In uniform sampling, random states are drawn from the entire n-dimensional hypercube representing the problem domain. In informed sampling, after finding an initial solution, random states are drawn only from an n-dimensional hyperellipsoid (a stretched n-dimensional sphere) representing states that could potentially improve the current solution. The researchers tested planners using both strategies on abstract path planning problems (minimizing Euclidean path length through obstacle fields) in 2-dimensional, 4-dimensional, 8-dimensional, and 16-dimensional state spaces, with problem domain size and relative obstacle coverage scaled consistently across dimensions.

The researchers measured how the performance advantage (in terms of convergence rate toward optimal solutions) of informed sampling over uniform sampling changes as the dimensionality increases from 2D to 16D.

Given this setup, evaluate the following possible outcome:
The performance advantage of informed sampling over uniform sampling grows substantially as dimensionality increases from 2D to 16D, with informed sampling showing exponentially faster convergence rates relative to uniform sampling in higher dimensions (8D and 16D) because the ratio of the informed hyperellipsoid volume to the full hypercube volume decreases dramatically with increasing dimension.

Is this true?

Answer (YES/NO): YES